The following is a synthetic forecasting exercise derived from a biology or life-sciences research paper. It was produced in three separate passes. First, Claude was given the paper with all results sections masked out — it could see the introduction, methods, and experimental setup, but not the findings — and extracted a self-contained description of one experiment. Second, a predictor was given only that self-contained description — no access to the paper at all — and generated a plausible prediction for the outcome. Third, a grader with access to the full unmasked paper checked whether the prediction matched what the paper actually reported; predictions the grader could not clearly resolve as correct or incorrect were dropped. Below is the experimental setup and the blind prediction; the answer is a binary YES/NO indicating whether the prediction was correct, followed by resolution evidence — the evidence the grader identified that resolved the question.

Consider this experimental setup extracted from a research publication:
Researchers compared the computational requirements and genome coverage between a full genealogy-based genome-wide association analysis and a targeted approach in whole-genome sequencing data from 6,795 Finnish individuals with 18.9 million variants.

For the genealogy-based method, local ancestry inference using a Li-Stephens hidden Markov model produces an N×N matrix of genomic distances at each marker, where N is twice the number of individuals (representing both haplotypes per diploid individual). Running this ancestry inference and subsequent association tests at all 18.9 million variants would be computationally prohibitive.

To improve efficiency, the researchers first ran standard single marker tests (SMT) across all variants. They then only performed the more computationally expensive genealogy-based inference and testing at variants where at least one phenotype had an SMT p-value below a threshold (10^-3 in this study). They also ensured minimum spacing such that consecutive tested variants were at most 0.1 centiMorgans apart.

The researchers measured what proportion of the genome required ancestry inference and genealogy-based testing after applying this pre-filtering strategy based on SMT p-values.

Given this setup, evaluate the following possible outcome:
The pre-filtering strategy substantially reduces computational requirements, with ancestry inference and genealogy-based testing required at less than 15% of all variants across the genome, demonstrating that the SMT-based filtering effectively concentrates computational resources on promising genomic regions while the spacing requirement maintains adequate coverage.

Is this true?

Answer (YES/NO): YES